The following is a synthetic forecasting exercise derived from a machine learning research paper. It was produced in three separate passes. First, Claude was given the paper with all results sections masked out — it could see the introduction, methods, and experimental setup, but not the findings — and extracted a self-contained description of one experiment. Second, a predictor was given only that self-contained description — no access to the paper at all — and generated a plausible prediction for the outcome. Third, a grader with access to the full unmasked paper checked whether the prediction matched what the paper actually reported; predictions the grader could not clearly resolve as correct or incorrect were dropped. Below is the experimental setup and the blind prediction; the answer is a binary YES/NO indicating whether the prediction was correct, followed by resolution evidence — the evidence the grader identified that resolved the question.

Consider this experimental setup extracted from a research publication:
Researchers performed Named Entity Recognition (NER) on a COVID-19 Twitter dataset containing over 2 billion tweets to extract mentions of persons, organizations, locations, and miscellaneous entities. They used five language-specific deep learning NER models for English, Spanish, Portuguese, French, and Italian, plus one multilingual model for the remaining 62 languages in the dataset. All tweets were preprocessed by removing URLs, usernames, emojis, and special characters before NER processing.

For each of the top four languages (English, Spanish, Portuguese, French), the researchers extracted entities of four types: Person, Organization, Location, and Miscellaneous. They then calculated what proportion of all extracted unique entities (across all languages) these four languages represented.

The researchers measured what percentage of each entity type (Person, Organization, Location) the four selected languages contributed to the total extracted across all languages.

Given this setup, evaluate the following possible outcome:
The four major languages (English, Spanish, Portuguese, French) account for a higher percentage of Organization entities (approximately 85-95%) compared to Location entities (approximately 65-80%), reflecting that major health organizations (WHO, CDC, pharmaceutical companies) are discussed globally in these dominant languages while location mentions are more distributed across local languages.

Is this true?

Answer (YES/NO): NO